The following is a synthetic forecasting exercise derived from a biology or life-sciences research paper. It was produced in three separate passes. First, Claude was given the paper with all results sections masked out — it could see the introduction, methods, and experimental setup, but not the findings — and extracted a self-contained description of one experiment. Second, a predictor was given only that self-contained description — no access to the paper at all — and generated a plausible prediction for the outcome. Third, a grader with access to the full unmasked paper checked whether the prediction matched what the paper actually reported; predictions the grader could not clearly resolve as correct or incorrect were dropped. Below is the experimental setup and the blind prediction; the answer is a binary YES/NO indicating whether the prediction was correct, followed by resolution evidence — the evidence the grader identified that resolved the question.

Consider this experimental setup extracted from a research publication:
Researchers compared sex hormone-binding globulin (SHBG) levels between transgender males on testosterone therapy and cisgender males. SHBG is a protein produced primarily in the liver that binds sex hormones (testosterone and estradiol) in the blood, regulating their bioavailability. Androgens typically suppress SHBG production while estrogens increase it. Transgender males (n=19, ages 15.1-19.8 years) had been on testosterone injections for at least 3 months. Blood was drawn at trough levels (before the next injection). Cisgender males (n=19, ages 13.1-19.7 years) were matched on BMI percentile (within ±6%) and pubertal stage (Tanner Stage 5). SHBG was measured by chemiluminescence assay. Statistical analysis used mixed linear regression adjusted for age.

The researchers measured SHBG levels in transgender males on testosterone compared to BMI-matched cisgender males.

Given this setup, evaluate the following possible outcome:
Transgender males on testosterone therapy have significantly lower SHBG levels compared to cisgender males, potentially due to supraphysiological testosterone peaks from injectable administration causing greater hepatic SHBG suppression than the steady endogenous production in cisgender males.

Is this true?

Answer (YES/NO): NO